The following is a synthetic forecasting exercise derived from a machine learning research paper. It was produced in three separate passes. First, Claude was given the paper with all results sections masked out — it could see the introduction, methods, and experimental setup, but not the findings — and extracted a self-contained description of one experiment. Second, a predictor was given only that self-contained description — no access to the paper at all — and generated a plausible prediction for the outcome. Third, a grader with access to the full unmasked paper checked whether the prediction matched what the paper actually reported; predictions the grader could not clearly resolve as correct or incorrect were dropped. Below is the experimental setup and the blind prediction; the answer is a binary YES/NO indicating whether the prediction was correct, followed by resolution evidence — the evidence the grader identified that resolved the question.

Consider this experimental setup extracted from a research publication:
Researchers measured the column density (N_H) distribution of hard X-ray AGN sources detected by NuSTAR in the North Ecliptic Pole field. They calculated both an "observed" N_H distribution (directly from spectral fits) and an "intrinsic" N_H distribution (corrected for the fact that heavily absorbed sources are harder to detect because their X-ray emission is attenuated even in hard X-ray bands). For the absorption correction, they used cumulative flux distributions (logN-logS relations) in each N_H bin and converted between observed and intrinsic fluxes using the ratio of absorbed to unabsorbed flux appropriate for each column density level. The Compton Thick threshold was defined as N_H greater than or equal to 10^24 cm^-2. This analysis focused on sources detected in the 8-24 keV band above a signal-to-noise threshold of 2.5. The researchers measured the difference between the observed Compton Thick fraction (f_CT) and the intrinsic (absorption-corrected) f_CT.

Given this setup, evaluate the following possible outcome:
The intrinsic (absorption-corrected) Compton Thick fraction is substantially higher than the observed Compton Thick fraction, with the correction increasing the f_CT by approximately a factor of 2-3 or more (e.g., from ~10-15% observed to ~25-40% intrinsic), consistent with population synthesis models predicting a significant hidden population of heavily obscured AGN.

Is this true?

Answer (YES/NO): YES